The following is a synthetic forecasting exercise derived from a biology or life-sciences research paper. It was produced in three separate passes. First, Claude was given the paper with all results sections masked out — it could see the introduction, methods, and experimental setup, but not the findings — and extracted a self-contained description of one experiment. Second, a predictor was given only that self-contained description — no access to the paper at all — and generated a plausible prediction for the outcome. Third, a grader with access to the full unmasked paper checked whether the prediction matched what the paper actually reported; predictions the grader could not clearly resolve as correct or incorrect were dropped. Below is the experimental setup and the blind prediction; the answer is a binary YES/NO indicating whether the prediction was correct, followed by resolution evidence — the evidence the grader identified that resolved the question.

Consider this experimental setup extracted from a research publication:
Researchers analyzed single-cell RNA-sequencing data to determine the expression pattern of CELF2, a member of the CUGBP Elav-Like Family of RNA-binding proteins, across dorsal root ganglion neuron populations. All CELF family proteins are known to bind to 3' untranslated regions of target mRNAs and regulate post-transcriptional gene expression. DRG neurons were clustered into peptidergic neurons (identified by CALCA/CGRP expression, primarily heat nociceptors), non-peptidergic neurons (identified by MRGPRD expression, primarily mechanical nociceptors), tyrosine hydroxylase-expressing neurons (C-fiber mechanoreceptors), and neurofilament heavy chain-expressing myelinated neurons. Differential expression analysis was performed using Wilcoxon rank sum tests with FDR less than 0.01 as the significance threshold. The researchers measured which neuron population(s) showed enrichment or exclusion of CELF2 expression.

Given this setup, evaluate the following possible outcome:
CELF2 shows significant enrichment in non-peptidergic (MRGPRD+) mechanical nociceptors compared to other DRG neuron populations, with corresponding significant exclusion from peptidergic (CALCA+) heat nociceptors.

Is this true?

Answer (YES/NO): NO